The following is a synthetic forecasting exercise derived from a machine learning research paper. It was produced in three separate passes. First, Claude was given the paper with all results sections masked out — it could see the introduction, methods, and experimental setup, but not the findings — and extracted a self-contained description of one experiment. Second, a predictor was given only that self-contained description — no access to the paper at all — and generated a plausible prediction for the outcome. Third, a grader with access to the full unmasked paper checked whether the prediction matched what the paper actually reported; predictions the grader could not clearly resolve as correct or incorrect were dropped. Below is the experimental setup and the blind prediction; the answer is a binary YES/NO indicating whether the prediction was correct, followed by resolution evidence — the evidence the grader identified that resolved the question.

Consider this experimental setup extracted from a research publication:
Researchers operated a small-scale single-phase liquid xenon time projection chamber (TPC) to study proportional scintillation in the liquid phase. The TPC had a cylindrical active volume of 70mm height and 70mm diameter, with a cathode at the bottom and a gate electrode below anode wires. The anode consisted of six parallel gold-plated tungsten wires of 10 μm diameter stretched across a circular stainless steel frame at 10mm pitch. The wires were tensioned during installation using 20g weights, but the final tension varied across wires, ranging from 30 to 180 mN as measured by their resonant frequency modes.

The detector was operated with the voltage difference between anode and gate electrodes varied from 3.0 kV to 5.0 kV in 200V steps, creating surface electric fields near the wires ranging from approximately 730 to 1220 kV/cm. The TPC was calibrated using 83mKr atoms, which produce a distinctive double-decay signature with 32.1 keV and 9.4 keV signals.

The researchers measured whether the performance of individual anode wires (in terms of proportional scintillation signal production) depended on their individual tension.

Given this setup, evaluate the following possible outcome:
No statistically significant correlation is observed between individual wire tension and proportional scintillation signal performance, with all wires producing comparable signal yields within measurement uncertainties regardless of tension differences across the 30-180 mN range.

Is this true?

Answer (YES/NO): YES